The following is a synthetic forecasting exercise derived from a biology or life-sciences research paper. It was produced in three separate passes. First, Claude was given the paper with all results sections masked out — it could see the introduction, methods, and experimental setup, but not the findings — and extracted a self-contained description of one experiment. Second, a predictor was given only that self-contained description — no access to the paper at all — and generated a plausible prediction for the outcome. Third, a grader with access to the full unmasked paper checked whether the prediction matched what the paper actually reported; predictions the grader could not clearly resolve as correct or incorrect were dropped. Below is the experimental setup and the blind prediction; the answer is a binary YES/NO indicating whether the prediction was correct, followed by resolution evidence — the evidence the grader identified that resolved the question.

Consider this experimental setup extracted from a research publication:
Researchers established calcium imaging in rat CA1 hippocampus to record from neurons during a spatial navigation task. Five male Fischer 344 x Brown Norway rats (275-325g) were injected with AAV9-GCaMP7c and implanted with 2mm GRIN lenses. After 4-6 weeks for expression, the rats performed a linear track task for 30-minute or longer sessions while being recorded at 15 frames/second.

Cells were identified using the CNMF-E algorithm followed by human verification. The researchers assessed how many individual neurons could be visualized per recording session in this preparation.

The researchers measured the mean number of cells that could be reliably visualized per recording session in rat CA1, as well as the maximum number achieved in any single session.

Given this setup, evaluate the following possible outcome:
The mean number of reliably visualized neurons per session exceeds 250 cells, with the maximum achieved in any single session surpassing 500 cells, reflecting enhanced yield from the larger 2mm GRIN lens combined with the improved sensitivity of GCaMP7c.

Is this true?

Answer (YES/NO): NO